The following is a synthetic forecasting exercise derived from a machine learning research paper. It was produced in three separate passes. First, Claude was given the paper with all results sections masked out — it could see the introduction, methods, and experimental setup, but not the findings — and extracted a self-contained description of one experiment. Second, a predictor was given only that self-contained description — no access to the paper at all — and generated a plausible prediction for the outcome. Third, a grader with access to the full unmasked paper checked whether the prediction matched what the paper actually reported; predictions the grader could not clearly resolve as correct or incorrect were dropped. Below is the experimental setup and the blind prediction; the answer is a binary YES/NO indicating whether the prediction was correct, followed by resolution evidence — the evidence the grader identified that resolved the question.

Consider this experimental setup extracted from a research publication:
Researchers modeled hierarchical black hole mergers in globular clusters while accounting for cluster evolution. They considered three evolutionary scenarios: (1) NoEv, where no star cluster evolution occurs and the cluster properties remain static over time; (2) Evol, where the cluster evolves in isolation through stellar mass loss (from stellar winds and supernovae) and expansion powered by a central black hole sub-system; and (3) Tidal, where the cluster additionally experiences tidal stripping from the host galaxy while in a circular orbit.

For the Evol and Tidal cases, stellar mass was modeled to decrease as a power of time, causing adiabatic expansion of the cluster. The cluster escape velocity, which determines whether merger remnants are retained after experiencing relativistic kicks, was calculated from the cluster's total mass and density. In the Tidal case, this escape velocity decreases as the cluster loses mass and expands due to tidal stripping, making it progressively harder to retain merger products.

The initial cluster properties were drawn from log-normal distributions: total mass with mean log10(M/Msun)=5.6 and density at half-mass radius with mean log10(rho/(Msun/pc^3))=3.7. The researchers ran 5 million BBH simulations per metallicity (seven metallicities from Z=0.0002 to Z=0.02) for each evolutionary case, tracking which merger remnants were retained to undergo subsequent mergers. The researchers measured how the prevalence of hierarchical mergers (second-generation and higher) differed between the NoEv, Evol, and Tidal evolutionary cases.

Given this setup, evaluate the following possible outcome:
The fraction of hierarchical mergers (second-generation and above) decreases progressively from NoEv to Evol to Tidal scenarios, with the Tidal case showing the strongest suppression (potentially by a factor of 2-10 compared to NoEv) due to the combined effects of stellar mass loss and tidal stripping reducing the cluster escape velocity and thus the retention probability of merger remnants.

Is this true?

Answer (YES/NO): NO